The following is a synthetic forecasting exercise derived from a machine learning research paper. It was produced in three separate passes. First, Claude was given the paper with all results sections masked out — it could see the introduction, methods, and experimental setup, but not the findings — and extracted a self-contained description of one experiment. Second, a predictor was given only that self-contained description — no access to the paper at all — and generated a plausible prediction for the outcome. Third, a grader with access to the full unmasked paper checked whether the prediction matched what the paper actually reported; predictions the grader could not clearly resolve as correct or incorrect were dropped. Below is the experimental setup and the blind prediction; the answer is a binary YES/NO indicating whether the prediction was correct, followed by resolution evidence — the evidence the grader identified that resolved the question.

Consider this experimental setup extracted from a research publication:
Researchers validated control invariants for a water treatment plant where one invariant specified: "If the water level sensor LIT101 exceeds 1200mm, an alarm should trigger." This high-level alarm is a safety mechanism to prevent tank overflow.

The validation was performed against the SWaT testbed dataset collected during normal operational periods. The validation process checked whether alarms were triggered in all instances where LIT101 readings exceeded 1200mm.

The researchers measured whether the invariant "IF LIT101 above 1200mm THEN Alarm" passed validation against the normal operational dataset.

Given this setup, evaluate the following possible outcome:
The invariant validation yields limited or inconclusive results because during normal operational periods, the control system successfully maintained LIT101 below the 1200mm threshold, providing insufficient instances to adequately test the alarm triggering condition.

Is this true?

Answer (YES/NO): YES